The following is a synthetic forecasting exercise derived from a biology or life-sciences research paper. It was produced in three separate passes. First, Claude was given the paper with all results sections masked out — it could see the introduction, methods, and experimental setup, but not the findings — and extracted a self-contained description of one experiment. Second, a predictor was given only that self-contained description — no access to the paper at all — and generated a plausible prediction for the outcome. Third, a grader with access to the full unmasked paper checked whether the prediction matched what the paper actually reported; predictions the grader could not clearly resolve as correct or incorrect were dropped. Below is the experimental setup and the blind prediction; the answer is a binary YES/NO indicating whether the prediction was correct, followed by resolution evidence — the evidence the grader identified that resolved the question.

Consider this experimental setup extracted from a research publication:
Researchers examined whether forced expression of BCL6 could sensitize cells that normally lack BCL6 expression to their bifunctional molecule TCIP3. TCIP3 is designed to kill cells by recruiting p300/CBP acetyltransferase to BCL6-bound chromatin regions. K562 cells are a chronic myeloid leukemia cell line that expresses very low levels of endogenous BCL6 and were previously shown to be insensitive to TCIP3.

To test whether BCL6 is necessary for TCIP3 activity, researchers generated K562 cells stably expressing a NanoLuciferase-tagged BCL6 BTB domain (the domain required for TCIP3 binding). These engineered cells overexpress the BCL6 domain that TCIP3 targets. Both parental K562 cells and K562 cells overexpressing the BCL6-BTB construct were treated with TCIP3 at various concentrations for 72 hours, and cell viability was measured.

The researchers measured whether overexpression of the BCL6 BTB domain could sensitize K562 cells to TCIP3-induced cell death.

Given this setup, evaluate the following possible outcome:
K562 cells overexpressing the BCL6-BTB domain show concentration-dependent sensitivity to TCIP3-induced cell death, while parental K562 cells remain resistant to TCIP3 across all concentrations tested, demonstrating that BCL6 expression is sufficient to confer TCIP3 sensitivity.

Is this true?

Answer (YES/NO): NO